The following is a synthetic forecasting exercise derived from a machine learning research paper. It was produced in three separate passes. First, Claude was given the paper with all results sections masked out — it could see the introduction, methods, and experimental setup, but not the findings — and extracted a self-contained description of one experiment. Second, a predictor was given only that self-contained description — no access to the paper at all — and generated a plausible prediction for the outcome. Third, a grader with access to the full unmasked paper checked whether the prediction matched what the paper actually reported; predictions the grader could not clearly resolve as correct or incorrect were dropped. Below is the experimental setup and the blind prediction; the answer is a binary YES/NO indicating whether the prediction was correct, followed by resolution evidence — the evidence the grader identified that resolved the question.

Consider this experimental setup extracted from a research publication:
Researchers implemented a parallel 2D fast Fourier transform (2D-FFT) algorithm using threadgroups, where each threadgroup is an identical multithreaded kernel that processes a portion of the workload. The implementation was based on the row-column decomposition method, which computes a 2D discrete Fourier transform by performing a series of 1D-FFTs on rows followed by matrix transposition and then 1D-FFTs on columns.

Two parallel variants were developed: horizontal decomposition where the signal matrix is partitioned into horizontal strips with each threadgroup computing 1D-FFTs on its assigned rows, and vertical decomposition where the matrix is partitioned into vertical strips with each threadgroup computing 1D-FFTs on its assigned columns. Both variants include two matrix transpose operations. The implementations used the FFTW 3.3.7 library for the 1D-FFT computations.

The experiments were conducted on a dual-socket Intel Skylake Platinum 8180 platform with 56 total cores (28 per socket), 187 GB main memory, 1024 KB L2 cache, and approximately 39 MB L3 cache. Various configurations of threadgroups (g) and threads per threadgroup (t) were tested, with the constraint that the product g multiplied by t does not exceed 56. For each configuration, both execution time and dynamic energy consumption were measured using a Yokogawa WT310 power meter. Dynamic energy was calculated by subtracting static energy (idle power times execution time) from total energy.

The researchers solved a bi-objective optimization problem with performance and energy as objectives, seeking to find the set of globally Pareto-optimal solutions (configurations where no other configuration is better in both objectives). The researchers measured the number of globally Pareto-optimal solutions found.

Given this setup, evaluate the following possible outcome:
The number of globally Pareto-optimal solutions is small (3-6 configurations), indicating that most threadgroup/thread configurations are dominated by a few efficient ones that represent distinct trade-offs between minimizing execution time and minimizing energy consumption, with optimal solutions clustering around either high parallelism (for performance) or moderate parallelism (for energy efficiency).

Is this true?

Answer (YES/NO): NO